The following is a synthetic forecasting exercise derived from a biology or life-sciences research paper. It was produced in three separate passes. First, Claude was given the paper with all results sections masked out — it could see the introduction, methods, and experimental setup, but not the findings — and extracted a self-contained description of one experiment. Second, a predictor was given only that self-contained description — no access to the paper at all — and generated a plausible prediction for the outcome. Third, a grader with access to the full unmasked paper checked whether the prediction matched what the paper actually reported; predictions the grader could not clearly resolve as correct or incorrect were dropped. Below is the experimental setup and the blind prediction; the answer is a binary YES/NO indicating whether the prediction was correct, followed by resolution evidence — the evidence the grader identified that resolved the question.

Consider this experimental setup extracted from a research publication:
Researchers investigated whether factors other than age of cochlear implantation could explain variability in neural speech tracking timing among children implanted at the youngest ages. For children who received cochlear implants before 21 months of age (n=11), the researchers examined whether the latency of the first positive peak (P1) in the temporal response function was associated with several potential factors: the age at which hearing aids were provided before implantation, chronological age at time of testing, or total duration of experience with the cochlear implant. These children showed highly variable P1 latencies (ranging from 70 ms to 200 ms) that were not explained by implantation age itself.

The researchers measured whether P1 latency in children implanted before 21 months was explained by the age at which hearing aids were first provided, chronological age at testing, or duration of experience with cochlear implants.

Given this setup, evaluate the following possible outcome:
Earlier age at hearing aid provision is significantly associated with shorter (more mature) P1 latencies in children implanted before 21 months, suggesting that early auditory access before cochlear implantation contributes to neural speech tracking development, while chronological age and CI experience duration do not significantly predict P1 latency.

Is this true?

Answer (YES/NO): NO